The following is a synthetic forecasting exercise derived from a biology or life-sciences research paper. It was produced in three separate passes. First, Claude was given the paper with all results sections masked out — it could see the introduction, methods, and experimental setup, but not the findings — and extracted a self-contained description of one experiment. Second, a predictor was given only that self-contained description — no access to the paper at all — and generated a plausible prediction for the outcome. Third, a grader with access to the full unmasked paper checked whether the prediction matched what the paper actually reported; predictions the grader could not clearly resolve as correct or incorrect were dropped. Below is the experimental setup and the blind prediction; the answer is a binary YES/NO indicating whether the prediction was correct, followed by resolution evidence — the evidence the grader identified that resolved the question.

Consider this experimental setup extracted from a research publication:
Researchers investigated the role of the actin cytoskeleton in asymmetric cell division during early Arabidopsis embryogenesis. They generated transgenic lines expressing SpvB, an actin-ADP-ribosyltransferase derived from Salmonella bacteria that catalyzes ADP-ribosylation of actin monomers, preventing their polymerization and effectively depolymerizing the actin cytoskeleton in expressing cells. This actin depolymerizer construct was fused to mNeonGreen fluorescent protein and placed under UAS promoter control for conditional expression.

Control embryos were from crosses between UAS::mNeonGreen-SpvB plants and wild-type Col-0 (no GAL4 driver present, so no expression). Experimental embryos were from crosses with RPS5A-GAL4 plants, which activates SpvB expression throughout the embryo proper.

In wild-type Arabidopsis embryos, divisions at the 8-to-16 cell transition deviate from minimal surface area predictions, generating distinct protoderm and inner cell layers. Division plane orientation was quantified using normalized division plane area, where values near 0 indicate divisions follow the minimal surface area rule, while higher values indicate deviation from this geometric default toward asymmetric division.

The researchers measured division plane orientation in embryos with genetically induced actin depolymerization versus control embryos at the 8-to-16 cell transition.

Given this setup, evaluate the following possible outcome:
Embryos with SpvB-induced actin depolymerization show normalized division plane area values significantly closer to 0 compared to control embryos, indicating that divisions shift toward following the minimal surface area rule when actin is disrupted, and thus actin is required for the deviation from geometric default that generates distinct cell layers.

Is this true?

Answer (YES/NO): YES